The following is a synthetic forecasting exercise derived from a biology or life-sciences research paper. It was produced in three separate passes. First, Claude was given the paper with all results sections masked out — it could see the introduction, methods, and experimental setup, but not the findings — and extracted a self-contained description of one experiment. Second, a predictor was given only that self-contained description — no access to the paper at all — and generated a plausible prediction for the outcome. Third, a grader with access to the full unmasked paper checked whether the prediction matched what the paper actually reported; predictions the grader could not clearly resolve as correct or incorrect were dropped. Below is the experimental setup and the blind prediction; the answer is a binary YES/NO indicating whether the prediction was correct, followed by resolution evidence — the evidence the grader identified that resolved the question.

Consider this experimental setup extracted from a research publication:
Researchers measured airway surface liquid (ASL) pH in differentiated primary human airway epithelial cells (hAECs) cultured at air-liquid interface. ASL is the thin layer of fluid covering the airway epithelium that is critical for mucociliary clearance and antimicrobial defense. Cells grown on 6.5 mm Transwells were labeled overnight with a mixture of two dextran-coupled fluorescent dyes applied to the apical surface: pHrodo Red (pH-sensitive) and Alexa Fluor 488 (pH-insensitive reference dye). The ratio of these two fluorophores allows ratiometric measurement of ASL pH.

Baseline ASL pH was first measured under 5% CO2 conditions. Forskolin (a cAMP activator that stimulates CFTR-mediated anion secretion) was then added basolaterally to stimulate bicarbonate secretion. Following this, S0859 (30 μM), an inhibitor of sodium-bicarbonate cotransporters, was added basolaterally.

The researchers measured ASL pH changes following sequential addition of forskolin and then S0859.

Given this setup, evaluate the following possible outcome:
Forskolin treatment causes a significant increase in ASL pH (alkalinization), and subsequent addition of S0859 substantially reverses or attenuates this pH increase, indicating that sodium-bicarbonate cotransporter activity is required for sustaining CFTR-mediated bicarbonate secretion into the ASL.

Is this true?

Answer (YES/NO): YES